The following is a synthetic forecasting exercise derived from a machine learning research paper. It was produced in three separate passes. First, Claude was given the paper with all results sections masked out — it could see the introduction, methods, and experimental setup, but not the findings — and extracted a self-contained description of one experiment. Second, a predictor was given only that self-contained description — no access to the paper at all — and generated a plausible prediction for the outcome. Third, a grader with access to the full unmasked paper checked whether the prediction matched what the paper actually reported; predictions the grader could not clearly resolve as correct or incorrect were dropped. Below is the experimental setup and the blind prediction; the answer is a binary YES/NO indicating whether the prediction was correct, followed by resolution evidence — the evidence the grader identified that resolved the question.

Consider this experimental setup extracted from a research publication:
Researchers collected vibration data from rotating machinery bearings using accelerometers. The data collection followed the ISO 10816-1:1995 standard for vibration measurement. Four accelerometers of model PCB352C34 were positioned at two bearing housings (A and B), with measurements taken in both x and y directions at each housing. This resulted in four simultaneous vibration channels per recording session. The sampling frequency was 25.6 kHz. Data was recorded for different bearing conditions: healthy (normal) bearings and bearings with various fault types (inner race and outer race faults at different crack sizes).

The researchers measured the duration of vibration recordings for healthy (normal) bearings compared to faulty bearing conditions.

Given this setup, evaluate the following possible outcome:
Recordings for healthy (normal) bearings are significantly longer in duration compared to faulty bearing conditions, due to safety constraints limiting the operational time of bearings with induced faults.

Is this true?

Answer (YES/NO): YES